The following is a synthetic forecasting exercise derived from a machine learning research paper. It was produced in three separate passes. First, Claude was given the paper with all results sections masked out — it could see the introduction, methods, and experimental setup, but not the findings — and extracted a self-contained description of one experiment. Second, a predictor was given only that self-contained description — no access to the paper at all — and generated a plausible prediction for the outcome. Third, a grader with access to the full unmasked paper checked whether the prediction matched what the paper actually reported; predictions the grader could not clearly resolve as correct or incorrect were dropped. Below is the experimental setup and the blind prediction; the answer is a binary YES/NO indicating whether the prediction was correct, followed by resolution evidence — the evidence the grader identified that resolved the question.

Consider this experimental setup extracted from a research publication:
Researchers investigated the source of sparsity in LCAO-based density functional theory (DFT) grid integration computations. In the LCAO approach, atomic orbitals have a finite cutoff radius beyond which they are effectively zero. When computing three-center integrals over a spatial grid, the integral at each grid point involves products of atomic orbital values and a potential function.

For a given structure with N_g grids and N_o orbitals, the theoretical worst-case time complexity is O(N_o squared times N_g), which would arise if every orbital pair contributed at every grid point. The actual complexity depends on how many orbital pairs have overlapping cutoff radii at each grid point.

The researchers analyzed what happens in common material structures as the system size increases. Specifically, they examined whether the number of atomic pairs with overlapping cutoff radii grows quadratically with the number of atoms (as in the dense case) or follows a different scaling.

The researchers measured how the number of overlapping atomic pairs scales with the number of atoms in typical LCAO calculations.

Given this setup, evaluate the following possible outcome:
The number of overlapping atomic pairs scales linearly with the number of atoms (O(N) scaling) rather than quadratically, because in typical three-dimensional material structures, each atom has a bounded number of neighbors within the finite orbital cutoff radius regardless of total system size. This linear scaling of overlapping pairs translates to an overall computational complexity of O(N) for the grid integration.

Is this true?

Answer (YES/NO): YES